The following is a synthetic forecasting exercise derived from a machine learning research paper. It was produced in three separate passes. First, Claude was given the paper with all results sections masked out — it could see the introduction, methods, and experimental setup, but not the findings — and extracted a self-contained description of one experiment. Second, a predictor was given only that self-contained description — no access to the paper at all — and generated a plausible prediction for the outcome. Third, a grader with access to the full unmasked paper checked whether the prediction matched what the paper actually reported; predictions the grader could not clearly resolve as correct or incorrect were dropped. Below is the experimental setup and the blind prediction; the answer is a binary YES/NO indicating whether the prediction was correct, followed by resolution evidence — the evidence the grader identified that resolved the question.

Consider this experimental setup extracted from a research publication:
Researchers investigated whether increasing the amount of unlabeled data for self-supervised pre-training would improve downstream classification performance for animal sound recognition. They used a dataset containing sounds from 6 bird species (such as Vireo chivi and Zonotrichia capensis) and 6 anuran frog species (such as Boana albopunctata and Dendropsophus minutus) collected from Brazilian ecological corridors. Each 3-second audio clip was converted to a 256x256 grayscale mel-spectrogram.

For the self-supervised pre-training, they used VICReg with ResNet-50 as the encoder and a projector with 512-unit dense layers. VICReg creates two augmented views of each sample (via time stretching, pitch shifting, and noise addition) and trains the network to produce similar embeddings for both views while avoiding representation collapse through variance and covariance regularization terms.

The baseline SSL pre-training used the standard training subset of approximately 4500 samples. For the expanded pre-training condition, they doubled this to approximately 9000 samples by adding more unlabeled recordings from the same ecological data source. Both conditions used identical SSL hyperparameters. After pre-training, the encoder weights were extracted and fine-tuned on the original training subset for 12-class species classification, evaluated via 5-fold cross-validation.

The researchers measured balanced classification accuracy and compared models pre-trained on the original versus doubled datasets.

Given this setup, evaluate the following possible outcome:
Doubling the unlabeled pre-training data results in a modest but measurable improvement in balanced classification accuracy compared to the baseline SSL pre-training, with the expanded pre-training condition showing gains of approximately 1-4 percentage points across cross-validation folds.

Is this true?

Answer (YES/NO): NO